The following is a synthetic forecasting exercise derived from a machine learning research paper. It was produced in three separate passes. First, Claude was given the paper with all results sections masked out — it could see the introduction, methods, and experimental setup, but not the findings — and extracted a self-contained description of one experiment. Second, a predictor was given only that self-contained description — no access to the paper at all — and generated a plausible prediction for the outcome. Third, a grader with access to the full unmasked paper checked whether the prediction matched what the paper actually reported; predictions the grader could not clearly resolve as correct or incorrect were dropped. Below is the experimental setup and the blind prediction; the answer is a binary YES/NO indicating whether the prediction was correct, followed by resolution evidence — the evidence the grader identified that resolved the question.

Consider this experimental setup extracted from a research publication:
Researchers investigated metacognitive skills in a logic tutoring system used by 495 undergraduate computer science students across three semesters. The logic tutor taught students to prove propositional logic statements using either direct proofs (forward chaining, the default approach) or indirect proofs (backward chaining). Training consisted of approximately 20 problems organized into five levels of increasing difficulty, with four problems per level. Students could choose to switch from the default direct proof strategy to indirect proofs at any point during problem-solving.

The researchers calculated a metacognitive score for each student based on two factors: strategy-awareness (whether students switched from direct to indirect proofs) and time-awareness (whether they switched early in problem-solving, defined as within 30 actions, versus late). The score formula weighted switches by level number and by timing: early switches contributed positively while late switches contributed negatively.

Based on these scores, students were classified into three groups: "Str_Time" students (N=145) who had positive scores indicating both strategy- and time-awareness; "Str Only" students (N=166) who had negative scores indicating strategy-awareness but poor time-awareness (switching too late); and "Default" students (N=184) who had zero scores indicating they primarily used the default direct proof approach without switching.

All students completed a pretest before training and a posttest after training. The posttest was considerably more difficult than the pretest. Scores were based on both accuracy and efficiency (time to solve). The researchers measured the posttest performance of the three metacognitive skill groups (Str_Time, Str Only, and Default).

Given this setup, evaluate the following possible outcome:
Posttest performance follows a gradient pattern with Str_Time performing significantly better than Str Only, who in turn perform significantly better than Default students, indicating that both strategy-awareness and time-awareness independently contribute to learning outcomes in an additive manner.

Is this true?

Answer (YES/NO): NO